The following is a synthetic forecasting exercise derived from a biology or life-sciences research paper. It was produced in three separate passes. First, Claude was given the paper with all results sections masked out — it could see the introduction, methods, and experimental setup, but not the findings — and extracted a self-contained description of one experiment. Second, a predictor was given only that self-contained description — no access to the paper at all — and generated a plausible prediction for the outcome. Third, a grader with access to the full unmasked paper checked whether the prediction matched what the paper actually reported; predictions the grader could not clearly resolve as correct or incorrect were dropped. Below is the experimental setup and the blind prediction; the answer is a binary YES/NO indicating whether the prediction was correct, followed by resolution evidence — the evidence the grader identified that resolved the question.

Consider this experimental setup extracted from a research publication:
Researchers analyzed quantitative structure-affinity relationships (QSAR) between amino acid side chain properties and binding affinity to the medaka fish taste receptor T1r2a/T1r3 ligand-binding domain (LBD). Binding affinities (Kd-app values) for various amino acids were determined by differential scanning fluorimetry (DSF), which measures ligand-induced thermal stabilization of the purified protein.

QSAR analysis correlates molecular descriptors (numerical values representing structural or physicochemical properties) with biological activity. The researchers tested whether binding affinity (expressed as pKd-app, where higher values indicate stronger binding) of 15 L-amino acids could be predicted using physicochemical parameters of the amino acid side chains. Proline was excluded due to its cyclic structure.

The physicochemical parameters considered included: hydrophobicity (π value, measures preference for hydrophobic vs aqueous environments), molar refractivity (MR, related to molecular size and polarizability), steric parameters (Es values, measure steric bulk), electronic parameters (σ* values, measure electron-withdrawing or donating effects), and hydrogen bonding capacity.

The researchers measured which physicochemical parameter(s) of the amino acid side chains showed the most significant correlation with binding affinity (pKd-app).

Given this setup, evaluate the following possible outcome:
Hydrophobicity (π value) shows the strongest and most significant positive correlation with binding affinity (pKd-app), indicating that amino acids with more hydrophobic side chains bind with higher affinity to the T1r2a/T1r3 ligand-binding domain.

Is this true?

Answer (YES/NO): NO